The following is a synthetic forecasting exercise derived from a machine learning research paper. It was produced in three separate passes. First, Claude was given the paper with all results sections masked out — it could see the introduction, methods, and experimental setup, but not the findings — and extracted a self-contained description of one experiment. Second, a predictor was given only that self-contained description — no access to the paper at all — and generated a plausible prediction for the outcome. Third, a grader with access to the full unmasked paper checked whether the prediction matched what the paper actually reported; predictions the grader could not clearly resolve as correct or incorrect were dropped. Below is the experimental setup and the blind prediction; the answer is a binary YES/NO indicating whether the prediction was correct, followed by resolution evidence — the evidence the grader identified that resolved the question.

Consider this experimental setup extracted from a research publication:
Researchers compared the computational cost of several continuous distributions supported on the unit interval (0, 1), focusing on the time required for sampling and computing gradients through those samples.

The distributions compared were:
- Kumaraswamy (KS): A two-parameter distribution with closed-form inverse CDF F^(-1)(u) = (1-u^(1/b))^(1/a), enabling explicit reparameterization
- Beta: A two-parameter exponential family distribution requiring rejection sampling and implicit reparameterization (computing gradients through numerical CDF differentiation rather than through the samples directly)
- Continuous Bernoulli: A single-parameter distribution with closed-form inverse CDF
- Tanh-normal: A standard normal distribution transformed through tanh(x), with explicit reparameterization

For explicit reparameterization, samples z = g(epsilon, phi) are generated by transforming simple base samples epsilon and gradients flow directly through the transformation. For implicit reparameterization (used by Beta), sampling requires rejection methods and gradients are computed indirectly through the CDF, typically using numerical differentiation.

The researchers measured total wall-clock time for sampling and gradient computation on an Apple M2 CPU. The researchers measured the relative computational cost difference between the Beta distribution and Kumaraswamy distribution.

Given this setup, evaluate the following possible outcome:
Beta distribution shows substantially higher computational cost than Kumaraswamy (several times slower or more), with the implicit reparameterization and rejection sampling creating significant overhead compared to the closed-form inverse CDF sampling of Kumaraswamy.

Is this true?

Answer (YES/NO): YES